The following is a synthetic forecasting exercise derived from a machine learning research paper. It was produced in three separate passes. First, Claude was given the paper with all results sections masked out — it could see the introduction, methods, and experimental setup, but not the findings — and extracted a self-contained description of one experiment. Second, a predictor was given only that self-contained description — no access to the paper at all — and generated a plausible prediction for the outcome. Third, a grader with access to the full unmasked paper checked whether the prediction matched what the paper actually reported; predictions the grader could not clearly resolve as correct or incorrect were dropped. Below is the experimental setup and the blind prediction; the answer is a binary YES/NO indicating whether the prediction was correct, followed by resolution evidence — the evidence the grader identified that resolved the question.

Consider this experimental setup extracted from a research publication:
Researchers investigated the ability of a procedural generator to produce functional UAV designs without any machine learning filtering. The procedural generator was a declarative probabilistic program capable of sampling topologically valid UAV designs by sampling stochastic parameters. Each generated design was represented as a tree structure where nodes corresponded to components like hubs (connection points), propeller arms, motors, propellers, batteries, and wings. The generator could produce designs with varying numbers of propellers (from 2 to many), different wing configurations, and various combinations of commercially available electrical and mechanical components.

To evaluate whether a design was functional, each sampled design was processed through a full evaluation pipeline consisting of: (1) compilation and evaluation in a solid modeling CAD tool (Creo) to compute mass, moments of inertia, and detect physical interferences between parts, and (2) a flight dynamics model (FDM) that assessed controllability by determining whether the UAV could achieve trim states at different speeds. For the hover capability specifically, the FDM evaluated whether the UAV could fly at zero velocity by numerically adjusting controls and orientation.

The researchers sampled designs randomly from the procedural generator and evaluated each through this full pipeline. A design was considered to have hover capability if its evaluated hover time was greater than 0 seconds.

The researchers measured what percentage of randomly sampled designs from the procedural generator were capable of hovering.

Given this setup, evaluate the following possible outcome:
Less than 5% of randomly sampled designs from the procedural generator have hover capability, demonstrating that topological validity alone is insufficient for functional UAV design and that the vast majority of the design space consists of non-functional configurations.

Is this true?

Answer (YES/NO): NO